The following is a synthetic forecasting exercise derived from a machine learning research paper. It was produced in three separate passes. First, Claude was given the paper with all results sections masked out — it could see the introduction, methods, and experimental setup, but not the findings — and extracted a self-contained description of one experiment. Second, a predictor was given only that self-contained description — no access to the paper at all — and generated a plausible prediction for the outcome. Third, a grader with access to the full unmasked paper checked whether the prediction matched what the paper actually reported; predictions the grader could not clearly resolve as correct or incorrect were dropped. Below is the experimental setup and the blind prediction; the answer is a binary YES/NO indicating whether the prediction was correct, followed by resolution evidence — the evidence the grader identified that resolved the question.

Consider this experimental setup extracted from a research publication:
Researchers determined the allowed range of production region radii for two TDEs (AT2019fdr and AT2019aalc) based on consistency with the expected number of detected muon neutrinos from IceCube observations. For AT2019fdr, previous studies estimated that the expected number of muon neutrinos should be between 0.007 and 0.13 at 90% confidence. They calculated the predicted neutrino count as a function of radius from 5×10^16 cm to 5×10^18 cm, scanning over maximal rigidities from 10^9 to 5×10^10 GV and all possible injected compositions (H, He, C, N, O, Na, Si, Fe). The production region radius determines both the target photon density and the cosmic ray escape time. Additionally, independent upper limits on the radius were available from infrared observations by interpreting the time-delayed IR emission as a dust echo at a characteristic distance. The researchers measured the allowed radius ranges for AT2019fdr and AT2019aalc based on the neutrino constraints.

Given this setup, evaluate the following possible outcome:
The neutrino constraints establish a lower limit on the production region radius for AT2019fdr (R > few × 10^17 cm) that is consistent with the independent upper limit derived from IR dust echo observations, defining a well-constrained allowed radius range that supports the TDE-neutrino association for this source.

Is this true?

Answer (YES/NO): NO